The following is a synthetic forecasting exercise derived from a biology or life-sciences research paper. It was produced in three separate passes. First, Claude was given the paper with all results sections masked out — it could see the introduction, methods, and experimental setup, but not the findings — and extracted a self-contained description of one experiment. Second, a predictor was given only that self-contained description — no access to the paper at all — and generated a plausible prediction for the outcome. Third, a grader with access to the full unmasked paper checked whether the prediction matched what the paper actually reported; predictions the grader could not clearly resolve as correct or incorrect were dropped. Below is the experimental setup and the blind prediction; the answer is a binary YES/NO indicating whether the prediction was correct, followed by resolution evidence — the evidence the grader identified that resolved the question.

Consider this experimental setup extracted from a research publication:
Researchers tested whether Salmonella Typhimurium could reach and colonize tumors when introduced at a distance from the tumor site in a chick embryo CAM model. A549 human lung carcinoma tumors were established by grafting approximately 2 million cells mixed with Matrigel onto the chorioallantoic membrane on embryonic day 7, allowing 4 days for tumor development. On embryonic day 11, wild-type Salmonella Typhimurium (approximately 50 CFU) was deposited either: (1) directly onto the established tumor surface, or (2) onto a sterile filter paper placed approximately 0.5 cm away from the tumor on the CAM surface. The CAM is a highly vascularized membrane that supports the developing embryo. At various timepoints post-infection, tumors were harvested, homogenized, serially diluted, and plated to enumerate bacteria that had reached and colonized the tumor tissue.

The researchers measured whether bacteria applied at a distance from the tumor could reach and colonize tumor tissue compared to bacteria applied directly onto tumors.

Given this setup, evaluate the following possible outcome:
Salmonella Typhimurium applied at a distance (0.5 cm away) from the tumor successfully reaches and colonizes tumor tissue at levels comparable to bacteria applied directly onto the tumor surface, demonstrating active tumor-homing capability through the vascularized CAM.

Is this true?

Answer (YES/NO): NO